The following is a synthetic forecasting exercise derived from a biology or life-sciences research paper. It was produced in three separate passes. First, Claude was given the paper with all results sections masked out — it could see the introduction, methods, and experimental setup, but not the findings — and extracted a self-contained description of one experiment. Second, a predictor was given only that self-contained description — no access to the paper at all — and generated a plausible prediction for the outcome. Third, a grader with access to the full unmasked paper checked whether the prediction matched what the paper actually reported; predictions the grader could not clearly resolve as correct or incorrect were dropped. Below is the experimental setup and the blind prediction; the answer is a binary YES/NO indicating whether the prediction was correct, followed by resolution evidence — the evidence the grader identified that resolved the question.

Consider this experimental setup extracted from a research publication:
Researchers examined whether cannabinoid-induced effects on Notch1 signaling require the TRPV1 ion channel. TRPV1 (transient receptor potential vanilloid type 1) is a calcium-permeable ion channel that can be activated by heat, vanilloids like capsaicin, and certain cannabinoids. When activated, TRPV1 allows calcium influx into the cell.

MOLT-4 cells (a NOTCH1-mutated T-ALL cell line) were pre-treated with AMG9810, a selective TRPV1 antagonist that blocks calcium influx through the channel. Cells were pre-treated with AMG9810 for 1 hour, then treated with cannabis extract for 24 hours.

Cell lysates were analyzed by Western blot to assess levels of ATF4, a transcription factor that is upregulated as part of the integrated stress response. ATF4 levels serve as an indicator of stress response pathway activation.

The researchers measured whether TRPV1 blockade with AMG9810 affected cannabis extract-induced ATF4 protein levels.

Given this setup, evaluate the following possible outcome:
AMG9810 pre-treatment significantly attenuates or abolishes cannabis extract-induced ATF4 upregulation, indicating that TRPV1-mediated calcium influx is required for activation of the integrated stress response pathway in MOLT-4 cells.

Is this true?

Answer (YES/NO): YES